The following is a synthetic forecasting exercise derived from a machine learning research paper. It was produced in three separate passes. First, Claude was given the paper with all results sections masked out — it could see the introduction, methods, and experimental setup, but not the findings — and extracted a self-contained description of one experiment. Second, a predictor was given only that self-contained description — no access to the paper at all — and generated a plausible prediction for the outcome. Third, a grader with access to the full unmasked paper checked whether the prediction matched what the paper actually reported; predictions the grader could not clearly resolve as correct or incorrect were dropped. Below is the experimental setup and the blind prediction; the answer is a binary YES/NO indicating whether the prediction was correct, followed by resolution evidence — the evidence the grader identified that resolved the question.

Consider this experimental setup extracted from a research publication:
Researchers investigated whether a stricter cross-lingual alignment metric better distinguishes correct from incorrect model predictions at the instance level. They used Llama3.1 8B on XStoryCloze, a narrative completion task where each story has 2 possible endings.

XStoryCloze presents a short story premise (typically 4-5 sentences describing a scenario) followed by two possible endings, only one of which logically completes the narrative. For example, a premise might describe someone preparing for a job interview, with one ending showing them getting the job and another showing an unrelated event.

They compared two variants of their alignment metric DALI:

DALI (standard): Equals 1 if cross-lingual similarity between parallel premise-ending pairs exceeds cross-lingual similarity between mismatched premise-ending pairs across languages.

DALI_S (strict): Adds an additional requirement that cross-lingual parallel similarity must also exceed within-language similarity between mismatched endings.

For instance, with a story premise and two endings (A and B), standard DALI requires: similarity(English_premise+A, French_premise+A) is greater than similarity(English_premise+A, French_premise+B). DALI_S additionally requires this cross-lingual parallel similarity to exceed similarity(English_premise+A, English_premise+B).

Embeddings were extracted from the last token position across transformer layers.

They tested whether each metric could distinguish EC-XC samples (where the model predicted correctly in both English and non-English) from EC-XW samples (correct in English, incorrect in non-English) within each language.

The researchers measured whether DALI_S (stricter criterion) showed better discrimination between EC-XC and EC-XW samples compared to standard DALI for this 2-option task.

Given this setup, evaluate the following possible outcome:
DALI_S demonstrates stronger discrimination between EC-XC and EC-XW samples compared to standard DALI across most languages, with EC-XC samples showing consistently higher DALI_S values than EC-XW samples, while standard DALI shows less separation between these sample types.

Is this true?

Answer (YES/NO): NO